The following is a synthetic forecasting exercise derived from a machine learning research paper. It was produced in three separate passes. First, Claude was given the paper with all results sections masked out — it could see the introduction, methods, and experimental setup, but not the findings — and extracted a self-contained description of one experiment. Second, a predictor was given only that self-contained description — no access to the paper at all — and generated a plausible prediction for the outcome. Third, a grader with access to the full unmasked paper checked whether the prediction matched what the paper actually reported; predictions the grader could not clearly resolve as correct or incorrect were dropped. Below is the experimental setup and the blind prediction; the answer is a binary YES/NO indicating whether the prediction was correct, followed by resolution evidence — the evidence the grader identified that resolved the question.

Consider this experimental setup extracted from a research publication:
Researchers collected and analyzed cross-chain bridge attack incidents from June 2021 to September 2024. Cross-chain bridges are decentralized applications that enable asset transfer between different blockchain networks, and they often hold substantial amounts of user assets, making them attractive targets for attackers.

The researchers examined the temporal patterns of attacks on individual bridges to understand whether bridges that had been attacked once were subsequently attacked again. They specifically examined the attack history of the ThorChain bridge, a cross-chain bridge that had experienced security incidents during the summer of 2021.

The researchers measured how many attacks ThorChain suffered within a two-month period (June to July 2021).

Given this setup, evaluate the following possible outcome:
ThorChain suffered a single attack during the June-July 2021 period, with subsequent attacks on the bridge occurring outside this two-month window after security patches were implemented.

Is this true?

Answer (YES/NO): NO